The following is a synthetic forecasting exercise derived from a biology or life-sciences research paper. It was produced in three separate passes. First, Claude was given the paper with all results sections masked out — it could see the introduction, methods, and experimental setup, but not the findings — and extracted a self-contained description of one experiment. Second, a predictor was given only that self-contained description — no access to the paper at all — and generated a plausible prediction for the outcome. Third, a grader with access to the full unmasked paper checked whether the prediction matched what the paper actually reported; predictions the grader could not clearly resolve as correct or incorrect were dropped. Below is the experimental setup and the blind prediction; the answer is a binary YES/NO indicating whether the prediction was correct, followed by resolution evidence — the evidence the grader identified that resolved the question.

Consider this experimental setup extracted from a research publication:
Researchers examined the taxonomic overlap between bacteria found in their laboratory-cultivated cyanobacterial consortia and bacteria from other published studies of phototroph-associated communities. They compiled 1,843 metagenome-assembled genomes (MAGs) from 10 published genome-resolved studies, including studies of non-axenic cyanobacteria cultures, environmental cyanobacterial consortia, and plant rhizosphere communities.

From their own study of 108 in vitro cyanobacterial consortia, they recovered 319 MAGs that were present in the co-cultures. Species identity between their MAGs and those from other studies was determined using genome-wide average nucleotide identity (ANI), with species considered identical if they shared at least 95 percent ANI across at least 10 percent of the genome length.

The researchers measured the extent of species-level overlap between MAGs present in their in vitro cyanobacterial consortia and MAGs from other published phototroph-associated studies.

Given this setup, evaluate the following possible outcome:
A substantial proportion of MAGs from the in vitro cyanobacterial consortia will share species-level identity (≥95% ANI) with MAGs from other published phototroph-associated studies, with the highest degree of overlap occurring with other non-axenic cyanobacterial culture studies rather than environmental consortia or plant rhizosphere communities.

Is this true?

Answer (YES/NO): NO